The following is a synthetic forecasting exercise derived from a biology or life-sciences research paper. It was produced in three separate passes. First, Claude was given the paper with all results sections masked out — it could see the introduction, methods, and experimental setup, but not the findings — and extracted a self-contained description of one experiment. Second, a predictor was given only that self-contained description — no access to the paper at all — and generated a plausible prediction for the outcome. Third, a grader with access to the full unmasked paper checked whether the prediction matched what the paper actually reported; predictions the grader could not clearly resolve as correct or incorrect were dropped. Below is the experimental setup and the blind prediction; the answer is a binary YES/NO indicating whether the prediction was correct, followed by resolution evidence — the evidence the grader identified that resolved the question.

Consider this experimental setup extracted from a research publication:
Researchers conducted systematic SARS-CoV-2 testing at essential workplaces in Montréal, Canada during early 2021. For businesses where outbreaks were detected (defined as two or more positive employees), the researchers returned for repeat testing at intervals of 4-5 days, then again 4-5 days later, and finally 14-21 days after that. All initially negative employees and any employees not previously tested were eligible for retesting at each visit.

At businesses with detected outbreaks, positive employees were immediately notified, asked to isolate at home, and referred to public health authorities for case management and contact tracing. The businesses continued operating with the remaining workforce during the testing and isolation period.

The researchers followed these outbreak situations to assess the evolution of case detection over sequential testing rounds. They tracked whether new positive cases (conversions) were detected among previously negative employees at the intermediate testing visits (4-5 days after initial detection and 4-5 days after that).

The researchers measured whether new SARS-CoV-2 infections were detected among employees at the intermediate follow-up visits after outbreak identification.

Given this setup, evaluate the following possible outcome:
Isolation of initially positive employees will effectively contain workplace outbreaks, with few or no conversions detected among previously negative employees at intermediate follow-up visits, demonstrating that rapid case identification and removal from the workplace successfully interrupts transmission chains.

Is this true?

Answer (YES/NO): NO